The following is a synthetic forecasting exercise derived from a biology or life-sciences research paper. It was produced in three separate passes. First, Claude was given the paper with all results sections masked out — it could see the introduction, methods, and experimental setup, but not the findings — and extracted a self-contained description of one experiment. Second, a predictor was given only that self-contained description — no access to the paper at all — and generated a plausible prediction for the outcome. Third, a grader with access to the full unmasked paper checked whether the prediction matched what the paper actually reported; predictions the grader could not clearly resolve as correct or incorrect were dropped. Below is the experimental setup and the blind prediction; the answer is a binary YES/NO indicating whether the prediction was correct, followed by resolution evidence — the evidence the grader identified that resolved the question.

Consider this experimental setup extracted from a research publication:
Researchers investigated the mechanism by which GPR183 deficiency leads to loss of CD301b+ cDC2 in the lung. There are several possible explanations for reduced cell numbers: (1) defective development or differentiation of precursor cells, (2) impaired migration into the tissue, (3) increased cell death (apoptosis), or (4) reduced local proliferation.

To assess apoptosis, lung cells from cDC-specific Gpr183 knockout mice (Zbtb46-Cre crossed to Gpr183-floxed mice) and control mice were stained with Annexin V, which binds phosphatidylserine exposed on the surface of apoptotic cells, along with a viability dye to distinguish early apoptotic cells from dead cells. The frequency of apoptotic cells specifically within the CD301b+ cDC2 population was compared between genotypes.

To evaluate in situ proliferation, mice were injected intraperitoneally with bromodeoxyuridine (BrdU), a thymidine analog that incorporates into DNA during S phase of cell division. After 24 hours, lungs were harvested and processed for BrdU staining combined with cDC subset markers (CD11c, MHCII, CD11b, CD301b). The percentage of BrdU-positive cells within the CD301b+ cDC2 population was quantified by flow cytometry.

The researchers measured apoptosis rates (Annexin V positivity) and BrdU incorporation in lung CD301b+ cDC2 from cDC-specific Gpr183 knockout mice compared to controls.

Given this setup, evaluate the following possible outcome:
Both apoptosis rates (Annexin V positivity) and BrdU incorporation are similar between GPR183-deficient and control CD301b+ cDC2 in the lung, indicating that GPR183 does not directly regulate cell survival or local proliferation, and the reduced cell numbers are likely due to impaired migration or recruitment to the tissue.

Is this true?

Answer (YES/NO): NO